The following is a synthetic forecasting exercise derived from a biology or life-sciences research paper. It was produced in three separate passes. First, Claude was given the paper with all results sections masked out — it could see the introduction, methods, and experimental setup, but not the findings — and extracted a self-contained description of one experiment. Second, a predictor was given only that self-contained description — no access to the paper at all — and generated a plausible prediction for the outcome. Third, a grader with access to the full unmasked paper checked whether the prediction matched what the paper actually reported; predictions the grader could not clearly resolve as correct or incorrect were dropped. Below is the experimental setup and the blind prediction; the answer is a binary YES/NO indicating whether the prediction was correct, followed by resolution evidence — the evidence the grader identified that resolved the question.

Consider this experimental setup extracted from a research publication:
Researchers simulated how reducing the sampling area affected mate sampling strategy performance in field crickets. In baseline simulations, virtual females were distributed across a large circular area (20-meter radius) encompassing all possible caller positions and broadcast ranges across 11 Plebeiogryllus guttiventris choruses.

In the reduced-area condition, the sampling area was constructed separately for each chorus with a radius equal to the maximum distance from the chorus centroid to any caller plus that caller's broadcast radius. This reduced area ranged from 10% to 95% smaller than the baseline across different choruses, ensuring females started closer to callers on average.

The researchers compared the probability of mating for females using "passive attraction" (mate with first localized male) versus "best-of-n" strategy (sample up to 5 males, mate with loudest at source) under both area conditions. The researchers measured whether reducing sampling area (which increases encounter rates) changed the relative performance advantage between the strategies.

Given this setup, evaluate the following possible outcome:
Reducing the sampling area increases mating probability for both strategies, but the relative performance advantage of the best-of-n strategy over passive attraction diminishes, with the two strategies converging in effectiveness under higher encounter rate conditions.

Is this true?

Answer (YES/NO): NO